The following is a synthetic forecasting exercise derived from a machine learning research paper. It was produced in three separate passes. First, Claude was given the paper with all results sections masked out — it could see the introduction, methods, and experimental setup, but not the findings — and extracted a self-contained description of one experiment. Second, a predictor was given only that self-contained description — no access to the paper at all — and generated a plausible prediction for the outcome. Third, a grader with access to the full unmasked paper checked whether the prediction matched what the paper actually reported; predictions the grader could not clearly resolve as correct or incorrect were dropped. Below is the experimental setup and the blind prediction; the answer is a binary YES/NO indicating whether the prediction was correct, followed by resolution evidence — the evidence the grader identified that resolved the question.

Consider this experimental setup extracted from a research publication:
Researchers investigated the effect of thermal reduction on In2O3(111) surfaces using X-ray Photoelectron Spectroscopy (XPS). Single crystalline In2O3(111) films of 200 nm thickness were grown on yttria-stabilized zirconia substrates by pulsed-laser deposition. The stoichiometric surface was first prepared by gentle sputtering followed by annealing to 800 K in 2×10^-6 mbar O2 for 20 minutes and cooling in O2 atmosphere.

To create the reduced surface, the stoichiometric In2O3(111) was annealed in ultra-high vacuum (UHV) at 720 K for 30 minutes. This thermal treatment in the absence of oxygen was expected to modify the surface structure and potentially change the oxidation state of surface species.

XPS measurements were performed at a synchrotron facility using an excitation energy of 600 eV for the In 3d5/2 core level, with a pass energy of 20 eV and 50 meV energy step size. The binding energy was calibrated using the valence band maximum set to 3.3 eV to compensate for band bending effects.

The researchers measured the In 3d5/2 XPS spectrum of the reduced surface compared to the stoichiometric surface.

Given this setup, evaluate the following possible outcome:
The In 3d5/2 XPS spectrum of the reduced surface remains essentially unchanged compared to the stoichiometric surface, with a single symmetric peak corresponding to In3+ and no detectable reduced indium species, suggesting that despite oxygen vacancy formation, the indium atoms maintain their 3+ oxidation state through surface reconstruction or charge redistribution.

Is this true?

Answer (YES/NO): NO